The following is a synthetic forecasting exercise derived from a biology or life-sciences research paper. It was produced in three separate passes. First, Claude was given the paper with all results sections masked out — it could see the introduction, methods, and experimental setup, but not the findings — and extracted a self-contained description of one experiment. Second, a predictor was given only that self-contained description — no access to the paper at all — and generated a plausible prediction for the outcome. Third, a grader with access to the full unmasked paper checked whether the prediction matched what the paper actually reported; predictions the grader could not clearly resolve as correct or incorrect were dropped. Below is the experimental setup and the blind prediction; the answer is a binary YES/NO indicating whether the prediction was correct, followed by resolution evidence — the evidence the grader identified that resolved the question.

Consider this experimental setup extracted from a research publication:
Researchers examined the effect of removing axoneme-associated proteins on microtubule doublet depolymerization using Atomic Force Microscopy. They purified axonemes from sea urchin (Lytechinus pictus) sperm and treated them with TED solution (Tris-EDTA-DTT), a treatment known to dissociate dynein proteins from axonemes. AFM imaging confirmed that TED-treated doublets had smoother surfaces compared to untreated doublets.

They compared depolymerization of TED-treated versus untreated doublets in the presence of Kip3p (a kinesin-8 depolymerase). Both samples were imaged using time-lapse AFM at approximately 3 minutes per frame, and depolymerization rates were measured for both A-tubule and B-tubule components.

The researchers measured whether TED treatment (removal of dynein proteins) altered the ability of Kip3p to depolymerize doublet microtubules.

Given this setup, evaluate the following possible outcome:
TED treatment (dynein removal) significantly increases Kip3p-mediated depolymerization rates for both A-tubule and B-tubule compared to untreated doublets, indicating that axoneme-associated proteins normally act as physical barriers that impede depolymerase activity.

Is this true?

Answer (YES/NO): NO